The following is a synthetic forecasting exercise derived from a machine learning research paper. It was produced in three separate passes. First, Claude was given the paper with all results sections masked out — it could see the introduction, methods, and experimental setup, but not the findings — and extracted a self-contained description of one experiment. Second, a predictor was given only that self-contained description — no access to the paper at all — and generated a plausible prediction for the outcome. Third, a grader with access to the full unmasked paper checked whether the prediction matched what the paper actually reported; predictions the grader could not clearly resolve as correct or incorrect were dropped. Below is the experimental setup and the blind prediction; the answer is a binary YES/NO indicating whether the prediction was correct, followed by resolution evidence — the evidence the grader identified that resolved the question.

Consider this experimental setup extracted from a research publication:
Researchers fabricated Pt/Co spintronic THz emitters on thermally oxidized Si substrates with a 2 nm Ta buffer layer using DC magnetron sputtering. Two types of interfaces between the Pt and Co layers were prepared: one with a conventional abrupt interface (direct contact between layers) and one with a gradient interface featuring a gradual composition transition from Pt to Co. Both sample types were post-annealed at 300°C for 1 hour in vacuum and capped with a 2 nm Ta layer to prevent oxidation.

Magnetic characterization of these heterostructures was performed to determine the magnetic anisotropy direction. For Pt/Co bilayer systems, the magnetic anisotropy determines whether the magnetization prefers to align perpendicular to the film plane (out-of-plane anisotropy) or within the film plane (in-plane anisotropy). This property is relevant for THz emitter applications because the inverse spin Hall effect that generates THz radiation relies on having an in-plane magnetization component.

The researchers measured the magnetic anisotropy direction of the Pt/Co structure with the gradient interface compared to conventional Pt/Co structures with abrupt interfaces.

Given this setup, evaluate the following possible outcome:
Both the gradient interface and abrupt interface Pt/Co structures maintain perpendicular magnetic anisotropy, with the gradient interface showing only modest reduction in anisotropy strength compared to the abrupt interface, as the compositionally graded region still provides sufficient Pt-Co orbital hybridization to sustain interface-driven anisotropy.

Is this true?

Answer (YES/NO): NO